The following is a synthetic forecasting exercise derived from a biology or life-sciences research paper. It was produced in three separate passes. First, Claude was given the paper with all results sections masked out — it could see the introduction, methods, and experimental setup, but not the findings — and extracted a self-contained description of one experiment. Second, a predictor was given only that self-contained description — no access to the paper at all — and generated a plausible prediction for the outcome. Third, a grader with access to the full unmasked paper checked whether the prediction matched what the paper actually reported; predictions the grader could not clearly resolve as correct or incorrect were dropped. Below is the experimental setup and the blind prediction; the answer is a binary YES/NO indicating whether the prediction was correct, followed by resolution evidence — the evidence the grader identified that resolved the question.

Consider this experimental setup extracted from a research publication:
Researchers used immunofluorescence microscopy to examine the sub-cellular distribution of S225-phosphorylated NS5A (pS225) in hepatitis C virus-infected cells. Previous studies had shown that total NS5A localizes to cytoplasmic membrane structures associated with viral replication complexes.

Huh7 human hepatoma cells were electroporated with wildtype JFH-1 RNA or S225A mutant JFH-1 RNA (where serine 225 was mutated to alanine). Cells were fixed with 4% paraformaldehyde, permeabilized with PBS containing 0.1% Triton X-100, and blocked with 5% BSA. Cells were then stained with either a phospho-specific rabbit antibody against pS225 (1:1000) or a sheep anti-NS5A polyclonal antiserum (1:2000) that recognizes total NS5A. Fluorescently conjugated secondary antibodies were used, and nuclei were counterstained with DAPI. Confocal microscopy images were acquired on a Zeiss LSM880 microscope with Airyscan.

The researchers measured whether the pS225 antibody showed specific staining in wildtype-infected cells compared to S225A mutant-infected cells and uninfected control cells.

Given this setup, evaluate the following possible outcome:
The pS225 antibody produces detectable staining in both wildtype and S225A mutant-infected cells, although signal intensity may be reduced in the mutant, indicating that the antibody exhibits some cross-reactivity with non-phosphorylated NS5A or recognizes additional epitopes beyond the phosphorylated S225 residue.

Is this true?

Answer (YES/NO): NO